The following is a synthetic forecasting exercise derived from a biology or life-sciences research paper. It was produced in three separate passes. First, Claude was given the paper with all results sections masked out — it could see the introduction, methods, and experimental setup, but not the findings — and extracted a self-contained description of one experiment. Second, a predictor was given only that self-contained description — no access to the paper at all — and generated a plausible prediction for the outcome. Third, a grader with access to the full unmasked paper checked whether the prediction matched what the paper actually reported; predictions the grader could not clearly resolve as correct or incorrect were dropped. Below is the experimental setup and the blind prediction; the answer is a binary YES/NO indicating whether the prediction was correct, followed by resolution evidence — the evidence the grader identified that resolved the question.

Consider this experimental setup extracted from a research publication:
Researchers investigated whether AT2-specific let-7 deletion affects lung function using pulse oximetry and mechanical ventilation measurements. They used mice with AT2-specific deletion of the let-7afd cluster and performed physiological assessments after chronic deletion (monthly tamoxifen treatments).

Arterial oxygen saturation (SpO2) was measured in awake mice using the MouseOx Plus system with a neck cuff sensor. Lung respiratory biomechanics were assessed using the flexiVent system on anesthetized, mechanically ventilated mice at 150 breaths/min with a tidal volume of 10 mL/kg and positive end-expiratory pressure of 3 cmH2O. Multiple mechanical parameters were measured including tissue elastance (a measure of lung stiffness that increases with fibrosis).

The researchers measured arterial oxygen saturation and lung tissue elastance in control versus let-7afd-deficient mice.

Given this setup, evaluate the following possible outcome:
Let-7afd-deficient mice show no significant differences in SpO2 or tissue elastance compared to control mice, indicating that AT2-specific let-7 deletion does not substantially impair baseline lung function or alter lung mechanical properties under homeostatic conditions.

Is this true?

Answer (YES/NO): NO